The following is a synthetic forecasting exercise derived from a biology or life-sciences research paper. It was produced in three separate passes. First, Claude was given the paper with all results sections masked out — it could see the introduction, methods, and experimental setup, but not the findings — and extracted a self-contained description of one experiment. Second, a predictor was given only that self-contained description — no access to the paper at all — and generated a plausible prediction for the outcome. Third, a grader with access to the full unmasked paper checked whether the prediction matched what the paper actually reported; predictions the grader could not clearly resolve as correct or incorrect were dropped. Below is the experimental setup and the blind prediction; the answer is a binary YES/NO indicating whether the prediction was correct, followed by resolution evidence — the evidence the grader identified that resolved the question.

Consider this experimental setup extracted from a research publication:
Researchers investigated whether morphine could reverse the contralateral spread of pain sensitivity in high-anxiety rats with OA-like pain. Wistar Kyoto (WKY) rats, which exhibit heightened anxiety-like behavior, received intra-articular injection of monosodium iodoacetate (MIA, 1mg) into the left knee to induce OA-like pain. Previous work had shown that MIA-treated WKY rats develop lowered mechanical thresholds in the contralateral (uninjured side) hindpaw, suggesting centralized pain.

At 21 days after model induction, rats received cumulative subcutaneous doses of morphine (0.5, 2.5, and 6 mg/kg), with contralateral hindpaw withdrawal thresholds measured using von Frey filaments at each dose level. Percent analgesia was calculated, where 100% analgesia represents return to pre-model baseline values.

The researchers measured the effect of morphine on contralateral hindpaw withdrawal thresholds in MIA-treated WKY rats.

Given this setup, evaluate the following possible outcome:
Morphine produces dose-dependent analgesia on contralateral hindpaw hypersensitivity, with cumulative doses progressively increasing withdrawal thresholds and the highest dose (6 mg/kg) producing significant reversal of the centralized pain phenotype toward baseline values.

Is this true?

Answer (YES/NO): NO